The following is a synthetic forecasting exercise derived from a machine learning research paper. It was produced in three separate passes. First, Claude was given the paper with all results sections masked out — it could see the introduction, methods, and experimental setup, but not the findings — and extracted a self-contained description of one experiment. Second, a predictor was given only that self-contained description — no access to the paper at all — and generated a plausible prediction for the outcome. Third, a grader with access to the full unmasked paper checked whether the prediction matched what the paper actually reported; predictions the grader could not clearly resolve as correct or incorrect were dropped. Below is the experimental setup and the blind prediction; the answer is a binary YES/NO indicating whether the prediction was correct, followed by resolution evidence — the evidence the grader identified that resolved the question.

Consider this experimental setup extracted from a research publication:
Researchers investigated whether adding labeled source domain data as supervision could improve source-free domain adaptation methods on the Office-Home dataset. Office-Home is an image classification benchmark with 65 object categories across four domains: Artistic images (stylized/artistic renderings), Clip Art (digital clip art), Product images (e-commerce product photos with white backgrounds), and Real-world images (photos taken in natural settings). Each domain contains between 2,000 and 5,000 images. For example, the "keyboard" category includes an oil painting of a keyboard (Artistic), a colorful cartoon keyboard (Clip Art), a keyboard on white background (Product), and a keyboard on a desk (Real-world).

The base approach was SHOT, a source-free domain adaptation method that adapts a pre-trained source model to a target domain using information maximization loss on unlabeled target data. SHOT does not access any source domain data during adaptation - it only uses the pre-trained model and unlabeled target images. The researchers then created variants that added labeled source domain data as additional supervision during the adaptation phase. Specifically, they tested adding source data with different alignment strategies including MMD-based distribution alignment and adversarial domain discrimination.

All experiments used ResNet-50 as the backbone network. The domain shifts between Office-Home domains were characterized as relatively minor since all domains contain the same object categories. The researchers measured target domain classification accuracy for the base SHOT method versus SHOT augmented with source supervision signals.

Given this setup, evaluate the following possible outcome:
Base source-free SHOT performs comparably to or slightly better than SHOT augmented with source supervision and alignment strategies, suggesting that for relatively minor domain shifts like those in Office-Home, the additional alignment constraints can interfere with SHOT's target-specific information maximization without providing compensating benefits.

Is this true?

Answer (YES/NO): NO